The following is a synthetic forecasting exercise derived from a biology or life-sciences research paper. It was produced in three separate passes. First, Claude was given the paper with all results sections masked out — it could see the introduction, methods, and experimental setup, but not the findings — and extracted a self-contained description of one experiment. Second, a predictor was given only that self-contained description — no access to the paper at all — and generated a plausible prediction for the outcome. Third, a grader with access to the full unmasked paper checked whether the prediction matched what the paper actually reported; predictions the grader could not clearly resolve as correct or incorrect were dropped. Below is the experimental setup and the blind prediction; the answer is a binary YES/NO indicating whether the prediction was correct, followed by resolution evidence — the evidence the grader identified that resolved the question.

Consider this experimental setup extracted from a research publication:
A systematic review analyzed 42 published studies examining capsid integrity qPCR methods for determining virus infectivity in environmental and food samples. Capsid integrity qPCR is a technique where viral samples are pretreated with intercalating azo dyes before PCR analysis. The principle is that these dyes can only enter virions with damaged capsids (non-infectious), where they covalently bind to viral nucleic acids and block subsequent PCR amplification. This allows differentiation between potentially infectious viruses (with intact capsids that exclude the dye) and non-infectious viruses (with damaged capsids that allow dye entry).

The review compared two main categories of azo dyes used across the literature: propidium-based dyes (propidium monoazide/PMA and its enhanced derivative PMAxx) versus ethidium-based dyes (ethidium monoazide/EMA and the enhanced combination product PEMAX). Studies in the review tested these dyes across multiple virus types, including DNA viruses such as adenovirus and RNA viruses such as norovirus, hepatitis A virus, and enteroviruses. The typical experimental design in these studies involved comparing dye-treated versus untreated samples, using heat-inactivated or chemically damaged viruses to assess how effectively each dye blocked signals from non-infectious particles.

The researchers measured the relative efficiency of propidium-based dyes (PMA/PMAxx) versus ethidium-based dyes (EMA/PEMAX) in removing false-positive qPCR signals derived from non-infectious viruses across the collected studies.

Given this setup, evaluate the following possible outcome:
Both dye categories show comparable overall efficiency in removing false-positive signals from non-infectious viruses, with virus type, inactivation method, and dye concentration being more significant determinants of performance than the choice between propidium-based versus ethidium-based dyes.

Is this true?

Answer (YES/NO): NO